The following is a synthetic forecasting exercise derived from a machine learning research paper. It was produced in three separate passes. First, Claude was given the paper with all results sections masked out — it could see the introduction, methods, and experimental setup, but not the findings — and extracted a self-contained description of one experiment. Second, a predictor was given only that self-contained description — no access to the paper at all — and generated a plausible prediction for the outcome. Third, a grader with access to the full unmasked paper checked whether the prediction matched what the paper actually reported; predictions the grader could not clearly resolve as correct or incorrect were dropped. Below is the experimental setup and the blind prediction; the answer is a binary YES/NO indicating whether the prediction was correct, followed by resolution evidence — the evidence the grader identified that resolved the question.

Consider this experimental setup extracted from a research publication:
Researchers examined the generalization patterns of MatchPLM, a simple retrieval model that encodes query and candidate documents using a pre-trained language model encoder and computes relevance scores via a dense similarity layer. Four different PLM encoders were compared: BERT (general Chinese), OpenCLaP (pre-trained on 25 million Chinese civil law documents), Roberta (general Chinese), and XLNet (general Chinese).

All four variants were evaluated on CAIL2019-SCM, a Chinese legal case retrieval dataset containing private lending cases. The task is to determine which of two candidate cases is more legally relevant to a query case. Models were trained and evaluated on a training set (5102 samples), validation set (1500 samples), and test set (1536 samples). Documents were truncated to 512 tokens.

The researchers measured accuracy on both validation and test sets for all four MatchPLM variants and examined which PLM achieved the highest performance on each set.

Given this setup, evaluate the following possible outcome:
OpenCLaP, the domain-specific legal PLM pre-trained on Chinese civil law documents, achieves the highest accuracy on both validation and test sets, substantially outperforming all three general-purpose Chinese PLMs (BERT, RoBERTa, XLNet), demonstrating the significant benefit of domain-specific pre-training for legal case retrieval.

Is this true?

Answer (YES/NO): NO